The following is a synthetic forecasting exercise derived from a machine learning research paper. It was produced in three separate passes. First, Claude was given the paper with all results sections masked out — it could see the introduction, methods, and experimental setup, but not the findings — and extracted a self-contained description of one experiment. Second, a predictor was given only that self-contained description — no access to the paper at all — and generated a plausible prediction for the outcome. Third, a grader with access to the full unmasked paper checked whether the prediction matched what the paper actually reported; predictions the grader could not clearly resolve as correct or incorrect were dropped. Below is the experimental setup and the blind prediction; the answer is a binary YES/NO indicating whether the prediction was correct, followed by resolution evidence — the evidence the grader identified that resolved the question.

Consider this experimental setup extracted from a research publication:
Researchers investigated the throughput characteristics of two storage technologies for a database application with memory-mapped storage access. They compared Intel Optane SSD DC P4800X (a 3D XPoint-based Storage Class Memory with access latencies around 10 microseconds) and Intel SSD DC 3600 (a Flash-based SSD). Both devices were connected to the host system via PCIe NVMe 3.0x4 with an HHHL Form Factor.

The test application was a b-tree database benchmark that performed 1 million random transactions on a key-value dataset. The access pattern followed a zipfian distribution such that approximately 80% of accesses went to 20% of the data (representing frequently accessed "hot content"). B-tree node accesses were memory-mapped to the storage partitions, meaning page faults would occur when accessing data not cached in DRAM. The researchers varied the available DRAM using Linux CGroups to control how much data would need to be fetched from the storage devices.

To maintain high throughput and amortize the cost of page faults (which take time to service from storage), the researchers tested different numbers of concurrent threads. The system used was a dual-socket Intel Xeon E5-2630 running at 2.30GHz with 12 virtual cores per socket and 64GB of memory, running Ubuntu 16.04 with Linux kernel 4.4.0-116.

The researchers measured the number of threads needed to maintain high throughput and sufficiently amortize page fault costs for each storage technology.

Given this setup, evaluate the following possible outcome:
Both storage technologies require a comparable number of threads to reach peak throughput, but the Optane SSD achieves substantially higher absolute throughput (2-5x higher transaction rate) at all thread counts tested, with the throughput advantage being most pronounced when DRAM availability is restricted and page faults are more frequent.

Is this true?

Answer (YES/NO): NO